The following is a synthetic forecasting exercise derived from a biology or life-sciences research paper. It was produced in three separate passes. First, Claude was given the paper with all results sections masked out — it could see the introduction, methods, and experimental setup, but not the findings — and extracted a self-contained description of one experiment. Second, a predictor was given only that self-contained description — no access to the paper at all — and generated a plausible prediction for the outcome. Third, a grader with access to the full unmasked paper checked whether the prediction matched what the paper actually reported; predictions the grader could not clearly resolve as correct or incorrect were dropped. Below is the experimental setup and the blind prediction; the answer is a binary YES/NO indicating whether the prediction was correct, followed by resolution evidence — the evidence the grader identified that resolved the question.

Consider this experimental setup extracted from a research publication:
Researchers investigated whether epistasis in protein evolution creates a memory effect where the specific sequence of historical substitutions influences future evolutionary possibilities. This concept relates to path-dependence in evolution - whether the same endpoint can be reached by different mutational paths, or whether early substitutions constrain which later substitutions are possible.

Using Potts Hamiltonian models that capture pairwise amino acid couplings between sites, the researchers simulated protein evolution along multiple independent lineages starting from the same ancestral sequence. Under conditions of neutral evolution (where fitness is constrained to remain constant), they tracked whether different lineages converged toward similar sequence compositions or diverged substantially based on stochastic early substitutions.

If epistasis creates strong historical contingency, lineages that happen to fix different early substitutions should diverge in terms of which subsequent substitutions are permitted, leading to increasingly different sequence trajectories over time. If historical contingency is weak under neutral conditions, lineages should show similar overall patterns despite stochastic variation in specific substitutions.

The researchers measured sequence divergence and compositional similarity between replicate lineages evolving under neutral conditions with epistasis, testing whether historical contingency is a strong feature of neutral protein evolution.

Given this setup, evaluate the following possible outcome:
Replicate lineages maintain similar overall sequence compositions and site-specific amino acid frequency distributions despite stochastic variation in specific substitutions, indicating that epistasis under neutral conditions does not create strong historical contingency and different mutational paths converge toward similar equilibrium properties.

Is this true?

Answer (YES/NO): YES